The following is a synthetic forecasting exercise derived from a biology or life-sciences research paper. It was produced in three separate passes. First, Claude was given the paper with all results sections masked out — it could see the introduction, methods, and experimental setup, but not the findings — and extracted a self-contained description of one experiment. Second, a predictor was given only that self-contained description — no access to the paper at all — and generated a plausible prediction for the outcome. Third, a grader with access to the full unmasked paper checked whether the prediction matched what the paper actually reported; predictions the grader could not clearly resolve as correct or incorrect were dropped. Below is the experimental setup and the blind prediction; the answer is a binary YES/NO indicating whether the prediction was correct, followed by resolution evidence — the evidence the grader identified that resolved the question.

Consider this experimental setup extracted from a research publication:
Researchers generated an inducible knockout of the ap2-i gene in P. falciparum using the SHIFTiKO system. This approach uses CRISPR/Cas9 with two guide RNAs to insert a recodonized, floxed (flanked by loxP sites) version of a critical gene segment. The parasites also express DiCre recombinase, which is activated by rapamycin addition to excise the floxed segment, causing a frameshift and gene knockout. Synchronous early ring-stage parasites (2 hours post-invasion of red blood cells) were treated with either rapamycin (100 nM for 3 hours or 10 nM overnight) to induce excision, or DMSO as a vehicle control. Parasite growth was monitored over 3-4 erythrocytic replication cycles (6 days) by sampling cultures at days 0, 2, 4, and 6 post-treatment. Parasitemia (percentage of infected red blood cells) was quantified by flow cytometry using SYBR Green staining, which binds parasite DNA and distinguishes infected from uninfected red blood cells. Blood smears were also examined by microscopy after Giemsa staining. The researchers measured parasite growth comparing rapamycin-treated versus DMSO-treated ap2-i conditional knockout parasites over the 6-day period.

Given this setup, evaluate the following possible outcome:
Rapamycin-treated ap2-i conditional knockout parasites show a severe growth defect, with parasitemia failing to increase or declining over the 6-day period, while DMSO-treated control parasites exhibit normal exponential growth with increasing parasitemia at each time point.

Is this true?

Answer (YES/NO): YES